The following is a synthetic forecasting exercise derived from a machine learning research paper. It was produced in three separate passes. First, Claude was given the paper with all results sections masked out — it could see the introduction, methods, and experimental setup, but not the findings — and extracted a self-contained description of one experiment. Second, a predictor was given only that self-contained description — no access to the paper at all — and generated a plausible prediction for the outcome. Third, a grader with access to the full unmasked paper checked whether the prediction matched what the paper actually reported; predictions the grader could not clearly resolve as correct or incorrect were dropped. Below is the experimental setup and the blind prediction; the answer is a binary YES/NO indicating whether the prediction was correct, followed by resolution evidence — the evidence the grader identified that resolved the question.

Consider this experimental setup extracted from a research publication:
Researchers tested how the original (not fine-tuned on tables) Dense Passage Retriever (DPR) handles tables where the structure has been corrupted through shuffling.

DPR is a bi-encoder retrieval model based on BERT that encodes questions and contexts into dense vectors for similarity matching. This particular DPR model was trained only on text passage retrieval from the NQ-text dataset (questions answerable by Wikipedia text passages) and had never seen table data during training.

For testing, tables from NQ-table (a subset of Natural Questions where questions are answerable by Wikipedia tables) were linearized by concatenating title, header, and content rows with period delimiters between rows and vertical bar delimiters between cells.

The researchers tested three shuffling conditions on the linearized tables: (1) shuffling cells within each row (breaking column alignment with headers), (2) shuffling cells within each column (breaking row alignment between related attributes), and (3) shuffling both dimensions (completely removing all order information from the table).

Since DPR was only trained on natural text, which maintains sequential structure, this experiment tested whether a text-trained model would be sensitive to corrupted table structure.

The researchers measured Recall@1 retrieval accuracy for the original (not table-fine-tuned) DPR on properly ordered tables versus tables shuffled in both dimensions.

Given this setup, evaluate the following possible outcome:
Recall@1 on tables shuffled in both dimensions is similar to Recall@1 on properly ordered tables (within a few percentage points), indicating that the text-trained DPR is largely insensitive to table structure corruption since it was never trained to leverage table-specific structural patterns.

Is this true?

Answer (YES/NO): YES